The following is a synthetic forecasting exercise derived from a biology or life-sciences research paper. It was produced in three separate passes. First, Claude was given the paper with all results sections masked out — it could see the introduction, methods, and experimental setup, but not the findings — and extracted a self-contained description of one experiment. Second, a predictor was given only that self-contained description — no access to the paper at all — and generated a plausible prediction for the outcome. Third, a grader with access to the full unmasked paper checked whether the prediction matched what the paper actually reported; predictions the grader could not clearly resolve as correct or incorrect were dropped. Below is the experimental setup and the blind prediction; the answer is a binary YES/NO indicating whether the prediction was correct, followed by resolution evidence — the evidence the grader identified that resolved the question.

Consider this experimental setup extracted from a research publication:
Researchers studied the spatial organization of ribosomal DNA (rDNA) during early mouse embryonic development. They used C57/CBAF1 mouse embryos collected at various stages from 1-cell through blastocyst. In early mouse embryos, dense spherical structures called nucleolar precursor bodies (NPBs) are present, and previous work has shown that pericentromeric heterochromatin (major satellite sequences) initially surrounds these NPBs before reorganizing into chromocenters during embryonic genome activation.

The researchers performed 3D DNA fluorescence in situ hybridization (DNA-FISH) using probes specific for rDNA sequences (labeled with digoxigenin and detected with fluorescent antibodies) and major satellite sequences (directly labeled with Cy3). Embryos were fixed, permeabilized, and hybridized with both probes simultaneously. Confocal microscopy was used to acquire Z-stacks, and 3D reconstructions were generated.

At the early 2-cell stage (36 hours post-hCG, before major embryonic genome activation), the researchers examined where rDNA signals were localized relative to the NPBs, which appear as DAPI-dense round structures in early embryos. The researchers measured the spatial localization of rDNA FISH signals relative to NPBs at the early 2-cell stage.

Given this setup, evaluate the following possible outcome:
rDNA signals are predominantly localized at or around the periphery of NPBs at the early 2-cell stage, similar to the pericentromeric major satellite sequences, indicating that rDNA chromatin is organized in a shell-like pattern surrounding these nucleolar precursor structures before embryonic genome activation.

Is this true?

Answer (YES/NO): YES